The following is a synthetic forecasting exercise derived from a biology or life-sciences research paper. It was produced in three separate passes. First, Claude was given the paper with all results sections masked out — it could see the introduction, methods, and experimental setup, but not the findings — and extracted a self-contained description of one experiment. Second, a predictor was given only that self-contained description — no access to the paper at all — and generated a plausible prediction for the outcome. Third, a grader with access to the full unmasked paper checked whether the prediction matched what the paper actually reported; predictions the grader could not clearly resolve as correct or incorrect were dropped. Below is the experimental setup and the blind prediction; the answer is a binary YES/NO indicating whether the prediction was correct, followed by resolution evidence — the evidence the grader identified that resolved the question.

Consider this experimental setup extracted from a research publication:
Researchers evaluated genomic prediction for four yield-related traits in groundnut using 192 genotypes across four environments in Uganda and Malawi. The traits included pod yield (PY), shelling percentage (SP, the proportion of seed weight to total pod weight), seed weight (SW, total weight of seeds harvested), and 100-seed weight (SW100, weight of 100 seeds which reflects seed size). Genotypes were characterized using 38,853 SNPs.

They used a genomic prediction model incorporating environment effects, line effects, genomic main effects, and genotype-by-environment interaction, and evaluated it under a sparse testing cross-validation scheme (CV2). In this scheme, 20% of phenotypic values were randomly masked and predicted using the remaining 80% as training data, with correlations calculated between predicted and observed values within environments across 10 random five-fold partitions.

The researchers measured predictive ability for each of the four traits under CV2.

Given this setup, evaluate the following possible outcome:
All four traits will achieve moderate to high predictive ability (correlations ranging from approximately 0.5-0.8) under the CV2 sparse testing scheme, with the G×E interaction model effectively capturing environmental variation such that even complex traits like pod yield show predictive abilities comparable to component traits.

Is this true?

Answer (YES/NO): NO